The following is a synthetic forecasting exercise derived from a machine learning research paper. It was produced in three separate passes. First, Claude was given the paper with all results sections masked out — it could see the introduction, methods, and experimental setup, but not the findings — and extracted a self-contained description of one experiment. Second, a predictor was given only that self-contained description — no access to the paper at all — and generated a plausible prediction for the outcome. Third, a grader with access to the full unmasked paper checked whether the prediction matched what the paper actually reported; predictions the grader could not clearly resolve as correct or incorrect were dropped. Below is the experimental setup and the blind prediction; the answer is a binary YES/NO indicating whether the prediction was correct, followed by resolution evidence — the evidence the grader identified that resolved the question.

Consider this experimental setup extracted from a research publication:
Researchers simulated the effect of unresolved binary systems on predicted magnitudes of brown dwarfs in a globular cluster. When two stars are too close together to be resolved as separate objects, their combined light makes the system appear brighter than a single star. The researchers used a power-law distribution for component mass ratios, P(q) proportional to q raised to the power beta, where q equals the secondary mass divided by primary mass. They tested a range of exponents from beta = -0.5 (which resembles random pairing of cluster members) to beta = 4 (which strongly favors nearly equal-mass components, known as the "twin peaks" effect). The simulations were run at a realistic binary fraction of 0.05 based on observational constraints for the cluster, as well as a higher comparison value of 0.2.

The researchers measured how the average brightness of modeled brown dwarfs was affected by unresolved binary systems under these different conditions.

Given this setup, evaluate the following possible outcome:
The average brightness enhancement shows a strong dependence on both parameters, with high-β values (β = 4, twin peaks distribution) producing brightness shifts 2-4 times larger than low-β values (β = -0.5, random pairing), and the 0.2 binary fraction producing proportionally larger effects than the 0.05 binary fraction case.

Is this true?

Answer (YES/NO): NO